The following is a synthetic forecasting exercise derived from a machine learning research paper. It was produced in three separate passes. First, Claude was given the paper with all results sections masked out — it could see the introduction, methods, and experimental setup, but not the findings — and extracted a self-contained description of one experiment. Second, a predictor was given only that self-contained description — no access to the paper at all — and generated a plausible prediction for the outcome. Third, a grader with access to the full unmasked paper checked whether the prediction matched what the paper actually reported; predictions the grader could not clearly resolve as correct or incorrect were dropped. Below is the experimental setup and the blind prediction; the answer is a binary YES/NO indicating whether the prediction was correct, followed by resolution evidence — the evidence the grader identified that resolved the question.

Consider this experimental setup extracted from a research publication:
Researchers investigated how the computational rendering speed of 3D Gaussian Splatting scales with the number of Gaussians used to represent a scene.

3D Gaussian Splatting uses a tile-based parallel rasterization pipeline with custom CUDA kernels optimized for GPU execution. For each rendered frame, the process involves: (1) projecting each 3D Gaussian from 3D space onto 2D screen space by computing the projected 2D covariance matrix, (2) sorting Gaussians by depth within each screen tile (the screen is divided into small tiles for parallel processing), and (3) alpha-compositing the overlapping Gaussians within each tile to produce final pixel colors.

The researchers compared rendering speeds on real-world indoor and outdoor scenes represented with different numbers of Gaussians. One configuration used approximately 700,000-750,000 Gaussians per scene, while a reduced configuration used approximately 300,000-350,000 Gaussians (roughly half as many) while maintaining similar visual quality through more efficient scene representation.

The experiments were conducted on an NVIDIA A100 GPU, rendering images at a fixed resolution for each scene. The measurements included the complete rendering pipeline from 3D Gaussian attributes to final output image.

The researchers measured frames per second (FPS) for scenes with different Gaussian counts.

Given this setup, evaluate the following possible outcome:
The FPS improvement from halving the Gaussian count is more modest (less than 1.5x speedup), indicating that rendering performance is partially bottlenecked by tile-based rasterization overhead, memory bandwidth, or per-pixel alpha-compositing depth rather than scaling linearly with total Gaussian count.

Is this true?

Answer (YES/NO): YES